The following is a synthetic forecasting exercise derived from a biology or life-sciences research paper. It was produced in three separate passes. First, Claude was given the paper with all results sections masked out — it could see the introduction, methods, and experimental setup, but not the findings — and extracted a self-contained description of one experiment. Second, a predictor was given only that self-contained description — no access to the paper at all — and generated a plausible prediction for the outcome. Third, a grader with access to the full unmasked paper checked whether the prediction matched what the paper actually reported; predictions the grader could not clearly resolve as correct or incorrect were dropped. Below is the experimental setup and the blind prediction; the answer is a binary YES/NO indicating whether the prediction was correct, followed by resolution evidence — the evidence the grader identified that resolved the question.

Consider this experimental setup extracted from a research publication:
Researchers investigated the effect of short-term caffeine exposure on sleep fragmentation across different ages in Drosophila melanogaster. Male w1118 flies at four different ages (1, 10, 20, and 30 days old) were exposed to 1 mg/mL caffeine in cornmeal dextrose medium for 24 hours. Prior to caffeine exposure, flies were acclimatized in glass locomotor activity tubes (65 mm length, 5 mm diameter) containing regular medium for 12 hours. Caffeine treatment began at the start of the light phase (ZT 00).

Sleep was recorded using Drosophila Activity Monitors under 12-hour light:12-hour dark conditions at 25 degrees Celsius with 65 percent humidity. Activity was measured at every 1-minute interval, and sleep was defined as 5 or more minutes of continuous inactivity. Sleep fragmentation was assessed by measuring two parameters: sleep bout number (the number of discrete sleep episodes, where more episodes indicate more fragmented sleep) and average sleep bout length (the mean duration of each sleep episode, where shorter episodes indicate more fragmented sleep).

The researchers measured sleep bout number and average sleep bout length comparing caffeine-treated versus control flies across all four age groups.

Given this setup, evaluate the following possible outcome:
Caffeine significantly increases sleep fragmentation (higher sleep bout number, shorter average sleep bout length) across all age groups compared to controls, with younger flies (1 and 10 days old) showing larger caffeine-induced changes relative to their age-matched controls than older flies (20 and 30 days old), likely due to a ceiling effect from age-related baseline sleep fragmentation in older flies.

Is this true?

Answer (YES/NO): NO